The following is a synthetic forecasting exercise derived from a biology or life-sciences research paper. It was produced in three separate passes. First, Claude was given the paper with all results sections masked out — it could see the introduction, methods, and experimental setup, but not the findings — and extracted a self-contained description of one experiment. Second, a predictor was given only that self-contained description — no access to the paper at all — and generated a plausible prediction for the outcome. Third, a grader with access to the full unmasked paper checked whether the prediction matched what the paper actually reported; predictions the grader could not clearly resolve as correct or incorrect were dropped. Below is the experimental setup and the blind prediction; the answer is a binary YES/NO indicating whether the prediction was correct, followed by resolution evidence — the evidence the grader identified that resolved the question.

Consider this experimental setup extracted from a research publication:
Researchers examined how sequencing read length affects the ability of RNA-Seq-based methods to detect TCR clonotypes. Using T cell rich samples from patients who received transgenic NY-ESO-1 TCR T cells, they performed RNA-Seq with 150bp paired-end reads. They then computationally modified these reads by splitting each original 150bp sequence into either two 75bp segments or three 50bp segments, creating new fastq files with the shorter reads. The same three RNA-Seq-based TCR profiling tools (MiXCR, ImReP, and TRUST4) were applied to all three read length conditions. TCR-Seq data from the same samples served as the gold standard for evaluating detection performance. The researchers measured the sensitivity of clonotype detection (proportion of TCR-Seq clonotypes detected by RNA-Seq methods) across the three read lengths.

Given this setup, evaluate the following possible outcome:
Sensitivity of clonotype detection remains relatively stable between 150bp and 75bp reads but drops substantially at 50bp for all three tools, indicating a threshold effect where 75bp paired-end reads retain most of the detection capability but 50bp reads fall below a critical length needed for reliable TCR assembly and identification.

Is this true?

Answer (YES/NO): NO